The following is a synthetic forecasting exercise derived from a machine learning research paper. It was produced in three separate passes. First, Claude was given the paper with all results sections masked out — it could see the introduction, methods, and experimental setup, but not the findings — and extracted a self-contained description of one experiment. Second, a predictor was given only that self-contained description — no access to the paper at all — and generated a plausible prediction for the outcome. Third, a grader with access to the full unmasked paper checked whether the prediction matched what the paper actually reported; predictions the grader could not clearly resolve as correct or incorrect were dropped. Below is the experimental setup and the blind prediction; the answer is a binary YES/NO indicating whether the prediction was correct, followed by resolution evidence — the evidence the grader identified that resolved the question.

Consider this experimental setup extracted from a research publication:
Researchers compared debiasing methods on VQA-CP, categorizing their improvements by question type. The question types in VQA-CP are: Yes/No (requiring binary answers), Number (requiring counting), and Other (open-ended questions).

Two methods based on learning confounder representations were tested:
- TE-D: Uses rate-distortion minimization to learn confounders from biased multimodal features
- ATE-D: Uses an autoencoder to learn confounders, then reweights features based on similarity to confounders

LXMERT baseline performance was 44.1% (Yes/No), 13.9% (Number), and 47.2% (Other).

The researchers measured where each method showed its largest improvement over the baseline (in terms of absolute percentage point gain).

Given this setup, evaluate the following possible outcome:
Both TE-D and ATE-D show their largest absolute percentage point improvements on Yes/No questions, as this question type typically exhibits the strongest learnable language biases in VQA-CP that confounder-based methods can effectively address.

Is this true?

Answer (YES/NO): NO